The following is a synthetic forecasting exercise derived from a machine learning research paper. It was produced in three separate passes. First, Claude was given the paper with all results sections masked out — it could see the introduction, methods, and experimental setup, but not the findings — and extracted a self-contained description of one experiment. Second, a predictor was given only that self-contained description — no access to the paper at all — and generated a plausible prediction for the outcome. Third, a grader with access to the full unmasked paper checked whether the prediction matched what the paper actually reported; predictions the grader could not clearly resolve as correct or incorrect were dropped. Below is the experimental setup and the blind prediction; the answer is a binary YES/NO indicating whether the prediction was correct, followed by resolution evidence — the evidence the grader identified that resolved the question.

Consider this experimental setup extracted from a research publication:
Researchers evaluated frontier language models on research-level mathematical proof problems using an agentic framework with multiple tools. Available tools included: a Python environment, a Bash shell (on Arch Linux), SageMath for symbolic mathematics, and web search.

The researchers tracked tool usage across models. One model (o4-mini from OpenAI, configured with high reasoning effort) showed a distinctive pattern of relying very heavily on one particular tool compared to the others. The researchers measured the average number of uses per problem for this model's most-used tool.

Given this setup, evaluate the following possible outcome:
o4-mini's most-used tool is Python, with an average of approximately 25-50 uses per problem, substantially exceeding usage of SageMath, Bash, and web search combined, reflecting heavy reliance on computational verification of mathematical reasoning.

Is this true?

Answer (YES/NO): NO